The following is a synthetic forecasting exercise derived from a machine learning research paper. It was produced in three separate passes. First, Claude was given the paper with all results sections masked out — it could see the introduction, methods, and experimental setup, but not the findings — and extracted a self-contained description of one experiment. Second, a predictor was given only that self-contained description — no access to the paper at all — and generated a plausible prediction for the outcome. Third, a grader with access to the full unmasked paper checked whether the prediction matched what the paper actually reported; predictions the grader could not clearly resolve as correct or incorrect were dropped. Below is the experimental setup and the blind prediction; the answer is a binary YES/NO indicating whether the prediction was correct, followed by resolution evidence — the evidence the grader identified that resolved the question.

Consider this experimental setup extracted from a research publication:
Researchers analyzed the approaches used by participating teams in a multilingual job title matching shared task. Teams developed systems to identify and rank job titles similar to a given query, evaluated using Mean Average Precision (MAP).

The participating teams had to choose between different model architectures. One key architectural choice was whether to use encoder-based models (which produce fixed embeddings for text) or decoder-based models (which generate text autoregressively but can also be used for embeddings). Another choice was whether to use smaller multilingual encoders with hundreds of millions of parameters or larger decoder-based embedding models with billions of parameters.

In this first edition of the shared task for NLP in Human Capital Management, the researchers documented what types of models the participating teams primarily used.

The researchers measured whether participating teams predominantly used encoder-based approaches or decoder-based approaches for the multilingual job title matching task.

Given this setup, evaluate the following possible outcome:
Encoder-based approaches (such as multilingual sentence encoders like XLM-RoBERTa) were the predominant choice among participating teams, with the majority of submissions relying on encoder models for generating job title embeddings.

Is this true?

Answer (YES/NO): YES